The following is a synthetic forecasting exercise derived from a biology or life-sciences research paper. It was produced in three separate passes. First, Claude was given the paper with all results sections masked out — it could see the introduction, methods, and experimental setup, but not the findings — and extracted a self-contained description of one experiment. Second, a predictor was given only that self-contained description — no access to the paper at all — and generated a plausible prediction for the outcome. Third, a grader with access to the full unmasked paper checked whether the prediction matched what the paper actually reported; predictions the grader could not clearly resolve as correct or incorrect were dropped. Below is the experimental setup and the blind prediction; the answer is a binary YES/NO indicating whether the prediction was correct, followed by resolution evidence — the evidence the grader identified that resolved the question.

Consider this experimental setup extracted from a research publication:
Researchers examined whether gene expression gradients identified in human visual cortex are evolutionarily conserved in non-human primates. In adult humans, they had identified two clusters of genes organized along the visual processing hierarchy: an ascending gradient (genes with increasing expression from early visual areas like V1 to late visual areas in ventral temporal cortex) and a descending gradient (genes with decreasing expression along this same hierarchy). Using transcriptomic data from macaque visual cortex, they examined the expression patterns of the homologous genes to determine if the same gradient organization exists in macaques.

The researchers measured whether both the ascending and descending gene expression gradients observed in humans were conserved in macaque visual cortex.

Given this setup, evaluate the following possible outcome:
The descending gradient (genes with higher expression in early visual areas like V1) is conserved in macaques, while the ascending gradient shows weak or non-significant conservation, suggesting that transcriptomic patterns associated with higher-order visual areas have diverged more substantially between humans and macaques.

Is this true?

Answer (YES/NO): NO